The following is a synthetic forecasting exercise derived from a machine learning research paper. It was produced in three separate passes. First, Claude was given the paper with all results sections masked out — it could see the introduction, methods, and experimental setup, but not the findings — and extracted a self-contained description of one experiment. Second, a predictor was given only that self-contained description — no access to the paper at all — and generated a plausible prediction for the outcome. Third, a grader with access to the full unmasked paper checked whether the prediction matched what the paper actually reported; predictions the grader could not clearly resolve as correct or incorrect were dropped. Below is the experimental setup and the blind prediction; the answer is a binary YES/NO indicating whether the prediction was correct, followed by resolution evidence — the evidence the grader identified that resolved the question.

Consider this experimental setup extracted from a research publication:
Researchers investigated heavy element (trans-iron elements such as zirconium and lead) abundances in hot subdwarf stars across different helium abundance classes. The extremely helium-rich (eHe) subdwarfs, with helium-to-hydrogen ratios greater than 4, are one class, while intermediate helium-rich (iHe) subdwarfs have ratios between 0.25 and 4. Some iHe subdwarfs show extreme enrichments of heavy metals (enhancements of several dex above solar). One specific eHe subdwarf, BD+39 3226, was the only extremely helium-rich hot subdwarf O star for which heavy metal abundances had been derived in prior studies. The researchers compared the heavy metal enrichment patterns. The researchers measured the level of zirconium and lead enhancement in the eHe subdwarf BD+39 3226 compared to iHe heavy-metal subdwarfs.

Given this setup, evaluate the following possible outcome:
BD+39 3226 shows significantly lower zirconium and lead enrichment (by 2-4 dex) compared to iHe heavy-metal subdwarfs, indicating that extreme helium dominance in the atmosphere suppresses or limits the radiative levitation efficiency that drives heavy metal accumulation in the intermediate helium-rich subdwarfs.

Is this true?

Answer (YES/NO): NO